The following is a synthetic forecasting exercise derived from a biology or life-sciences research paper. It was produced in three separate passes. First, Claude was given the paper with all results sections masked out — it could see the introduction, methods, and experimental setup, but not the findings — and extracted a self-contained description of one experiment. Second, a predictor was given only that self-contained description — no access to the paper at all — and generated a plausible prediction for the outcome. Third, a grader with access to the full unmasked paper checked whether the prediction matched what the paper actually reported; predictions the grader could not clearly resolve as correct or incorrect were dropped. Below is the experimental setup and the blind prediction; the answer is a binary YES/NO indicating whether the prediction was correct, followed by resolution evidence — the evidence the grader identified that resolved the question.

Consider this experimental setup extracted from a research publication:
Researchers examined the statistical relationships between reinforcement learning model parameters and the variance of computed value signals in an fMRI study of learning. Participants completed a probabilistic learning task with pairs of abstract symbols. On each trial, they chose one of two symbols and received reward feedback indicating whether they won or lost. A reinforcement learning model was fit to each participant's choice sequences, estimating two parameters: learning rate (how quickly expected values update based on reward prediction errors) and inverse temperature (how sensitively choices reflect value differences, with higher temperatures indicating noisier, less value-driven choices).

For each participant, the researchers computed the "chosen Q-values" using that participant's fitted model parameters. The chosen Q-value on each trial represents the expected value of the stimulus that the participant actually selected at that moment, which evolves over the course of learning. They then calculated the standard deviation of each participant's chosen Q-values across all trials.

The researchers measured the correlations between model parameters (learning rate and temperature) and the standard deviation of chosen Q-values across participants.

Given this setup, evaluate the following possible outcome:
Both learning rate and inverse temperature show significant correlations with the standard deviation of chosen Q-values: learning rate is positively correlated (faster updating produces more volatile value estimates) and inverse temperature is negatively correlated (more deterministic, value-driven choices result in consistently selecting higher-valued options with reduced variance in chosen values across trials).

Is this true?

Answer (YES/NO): NO